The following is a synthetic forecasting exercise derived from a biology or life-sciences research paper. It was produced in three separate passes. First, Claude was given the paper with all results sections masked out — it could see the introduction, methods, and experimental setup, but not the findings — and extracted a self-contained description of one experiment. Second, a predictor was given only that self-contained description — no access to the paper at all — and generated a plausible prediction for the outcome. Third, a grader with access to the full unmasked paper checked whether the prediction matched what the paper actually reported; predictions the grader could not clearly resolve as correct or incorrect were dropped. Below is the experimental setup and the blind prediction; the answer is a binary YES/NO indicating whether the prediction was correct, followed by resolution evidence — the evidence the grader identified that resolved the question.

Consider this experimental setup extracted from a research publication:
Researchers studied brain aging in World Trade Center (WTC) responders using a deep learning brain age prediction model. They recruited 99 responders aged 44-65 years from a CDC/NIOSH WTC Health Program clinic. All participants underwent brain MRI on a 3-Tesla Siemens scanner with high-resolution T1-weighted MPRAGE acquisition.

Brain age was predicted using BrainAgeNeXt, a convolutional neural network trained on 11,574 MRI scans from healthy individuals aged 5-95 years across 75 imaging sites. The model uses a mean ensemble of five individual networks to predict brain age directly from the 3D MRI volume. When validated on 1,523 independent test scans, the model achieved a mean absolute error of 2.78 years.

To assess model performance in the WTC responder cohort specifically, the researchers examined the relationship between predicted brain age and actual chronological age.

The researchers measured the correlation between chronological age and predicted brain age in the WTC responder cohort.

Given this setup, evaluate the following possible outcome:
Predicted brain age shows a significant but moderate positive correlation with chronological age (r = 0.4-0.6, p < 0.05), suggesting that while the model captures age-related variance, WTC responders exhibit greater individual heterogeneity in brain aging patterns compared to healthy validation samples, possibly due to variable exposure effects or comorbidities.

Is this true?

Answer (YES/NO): NO